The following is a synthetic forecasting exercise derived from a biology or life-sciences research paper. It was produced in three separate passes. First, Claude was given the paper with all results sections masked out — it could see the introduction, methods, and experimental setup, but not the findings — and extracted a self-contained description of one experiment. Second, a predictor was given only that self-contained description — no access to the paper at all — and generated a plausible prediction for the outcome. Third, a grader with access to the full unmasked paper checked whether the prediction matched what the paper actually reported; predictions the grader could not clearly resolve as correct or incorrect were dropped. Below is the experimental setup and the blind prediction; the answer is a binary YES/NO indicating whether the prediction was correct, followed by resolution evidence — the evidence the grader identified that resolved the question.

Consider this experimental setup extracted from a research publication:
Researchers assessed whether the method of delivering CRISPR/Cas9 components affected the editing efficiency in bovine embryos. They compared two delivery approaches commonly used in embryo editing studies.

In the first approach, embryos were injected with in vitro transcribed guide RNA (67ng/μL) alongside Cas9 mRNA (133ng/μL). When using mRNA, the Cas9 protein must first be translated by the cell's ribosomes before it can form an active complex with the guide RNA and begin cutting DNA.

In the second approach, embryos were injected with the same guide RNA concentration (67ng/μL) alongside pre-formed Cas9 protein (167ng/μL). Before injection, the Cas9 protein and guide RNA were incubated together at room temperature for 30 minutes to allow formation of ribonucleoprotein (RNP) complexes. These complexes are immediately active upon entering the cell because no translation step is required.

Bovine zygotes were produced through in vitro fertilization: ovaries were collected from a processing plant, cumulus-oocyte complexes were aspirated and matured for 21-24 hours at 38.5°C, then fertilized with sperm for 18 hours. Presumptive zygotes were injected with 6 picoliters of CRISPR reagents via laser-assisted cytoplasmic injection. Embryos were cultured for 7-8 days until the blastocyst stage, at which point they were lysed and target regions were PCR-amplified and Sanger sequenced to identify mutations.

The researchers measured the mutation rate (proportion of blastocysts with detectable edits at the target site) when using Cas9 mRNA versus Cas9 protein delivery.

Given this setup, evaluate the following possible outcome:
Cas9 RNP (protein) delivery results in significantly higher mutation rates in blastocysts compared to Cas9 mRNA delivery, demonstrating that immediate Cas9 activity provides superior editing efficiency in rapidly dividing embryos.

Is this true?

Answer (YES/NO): YES